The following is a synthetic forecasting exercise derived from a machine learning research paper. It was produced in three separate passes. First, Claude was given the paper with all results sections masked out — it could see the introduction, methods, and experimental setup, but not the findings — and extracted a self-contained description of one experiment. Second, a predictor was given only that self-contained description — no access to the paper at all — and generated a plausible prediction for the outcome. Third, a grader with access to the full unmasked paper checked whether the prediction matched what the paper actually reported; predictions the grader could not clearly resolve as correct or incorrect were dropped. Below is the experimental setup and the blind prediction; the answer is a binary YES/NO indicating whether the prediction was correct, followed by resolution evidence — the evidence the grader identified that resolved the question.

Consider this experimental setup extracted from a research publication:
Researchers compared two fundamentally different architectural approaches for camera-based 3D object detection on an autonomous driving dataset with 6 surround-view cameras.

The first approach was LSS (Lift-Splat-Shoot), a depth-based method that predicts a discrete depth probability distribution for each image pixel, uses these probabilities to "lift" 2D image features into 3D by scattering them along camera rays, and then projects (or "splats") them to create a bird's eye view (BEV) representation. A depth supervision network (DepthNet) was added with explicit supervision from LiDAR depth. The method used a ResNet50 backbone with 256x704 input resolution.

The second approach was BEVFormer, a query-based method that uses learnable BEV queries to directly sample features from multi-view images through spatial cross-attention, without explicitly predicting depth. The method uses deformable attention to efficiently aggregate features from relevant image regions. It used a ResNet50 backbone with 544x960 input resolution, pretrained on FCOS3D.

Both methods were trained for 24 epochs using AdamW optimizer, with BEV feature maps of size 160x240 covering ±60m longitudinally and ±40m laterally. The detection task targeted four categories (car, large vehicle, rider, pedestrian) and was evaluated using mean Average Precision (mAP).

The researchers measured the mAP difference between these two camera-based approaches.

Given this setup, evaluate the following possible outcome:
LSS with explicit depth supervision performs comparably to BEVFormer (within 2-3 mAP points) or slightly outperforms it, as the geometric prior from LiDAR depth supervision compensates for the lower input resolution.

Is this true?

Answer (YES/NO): NO